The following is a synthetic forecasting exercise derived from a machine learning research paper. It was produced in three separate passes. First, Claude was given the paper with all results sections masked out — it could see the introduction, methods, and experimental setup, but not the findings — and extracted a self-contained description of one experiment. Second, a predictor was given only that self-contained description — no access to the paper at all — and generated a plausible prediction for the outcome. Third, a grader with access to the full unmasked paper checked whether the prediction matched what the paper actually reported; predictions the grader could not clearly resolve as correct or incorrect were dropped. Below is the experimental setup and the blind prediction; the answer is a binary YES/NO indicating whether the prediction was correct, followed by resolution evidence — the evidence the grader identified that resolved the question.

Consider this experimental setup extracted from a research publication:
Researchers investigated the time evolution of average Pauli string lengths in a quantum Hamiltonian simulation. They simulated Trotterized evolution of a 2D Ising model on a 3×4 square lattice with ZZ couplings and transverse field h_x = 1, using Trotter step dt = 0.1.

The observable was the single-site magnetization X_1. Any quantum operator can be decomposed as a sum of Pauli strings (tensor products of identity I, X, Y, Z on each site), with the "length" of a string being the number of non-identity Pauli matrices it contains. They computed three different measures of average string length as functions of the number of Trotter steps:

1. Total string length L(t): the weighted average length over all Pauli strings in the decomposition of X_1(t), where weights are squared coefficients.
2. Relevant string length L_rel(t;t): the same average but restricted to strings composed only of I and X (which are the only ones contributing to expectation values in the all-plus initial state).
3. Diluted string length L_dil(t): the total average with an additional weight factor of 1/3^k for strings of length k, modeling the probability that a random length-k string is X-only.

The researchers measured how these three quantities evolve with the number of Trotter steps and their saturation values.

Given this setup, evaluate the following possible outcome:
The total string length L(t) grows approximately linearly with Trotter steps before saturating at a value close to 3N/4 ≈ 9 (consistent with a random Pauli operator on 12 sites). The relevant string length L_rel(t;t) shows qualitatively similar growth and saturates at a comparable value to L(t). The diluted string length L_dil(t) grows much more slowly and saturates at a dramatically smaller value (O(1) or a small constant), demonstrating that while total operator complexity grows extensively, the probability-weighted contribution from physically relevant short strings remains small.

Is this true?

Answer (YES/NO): NO